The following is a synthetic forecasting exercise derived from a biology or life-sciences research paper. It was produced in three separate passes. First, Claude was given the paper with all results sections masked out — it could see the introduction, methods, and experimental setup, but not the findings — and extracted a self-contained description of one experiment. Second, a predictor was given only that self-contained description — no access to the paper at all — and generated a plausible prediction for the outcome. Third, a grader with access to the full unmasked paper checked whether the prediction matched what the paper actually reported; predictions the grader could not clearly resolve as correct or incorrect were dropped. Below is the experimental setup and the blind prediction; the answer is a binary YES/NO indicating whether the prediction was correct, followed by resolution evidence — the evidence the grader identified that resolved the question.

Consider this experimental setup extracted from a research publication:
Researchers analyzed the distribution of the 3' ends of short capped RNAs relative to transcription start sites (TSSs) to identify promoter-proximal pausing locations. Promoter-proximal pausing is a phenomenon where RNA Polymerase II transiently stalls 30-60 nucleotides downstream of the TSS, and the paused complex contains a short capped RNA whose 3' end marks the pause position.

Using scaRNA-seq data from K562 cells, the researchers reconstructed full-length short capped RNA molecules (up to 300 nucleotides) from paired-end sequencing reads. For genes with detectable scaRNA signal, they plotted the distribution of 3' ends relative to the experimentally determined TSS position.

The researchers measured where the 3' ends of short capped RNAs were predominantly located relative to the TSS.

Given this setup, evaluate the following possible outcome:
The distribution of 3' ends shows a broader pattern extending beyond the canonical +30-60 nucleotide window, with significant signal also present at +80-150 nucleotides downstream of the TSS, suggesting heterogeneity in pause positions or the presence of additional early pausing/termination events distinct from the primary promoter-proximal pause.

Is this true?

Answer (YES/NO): NO